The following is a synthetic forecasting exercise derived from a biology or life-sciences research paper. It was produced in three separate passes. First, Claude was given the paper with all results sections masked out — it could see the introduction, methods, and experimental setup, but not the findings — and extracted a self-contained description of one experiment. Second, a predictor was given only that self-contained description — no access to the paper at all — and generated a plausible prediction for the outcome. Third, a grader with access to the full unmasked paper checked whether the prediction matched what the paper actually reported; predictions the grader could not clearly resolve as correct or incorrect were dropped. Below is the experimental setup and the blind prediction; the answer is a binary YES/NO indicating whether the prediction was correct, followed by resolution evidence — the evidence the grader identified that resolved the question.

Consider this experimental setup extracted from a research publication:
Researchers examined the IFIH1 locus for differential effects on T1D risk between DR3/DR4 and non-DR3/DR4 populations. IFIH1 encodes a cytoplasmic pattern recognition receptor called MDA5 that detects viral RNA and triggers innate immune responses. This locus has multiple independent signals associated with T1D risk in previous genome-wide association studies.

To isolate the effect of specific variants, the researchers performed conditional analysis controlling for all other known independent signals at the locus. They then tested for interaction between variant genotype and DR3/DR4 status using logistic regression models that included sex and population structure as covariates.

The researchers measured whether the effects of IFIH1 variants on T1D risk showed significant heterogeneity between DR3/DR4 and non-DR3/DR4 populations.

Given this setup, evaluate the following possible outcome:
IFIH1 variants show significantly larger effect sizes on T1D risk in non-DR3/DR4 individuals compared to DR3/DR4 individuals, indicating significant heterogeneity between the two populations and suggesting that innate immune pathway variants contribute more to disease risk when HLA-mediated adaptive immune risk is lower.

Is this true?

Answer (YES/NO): YES